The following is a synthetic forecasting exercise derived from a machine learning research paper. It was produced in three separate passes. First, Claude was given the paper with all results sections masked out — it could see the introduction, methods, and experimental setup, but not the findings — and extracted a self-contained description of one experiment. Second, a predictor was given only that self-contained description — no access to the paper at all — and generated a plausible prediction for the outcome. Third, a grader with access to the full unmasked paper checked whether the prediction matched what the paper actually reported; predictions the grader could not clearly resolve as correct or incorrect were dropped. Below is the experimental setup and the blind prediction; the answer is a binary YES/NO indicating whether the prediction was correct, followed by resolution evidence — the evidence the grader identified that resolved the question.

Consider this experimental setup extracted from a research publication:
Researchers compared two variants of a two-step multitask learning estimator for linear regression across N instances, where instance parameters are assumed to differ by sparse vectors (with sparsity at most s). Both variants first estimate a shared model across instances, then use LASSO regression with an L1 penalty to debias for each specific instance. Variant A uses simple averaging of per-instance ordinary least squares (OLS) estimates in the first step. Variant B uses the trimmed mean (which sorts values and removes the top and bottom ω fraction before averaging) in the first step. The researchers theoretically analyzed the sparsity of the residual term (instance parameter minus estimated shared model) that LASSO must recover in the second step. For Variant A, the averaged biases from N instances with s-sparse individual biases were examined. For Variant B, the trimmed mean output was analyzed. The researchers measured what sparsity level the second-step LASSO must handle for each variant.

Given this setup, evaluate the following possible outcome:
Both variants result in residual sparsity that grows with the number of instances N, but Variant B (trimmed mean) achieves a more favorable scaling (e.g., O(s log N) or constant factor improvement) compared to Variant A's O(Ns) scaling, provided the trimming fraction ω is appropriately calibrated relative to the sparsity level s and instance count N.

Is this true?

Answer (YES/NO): NO